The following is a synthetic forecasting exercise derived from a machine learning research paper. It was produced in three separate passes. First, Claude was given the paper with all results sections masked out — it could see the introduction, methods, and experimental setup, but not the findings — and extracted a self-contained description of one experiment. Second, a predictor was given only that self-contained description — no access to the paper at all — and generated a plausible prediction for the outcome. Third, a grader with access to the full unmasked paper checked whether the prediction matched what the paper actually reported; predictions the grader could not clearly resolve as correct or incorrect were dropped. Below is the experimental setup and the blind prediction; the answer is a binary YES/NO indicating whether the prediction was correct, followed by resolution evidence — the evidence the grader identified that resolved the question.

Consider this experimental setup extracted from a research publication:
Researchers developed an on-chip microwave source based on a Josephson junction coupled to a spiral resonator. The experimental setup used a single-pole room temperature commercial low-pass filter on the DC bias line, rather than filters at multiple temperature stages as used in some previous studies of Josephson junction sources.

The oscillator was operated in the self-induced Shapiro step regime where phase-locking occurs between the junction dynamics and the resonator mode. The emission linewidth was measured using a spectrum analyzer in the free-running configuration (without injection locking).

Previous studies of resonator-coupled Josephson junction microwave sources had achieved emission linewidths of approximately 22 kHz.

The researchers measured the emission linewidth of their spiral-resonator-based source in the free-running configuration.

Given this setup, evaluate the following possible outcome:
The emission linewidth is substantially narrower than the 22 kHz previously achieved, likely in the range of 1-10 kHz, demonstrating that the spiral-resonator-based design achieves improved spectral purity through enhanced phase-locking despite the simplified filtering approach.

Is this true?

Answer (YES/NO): YES